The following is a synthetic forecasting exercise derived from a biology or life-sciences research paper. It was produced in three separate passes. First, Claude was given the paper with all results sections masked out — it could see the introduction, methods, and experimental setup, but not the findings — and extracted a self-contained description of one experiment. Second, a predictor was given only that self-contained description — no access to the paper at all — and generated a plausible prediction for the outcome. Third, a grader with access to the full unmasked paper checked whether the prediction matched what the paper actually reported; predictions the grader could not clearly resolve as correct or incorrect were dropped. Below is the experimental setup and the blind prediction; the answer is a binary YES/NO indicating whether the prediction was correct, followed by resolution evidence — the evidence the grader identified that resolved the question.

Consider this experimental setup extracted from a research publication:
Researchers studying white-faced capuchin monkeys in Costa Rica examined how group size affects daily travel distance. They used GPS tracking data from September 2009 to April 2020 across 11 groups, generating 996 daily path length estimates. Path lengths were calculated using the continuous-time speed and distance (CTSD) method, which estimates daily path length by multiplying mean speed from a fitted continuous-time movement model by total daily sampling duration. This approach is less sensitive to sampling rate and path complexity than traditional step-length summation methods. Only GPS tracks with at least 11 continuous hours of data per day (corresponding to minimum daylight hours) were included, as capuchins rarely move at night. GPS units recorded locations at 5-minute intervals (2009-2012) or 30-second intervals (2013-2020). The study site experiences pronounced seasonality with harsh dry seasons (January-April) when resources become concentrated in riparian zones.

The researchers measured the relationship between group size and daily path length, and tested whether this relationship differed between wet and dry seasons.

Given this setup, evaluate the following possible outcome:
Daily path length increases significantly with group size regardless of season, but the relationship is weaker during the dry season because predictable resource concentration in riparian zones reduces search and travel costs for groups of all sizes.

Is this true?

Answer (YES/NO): NO